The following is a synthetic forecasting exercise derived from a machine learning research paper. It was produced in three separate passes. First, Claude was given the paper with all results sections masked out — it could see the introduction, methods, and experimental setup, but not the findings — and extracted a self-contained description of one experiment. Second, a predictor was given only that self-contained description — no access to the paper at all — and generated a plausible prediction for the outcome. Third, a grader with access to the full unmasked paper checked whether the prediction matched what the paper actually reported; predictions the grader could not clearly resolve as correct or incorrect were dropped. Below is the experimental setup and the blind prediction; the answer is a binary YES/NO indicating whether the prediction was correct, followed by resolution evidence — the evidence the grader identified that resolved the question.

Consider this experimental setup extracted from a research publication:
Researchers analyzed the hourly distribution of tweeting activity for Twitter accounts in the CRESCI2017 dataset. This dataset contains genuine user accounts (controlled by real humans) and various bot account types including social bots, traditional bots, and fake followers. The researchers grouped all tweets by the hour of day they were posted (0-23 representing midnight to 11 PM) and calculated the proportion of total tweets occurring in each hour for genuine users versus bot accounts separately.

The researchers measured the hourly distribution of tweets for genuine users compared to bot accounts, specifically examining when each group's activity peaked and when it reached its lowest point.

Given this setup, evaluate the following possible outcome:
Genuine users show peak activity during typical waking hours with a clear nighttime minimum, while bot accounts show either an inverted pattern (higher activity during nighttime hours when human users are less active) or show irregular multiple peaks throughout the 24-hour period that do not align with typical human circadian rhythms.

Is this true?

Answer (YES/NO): NO